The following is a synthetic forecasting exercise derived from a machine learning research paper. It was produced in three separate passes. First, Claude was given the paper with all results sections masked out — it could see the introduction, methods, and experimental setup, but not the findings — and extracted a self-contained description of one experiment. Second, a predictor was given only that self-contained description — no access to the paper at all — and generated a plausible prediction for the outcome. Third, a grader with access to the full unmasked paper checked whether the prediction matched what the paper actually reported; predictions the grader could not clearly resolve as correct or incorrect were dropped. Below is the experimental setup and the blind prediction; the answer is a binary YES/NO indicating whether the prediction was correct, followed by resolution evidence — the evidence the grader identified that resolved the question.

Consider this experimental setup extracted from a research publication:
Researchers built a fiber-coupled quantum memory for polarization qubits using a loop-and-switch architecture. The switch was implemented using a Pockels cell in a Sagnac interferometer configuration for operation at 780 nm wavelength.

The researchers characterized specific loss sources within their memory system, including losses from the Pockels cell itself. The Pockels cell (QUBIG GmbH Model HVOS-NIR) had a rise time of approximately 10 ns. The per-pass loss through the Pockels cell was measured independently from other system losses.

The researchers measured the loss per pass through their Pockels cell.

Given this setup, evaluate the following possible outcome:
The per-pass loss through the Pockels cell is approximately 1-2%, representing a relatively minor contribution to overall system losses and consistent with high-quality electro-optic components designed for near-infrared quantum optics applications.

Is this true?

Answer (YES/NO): NO